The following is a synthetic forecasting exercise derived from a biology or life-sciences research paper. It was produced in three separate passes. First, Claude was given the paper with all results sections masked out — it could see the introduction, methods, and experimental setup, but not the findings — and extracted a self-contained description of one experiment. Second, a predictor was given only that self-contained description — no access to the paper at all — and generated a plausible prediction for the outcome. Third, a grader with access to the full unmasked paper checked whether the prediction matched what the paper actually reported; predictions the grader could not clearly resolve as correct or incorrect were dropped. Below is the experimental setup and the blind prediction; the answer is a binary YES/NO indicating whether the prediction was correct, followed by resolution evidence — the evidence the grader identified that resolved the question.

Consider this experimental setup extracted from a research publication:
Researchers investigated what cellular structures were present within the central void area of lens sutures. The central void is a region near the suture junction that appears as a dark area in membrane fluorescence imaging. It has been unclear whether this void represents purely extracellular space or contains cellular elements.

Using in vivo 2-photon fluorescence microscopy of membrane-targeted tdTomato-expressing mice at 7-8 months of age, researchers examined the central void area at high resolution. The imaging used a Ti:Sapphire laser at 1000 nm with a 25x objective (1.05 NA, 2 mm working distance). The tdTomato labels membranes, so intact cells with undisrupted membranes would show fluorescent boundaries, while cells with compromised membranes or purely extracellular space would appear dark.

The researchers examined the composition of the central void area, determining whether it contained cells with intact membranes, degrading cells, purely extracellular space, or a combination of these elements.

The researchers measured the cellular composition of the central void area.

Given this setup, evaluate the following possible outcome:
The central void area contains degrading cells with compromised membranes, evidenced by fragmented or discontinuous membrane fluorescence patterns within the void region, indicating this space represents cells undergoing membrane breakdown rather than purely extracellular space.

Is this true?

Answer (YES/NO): NO